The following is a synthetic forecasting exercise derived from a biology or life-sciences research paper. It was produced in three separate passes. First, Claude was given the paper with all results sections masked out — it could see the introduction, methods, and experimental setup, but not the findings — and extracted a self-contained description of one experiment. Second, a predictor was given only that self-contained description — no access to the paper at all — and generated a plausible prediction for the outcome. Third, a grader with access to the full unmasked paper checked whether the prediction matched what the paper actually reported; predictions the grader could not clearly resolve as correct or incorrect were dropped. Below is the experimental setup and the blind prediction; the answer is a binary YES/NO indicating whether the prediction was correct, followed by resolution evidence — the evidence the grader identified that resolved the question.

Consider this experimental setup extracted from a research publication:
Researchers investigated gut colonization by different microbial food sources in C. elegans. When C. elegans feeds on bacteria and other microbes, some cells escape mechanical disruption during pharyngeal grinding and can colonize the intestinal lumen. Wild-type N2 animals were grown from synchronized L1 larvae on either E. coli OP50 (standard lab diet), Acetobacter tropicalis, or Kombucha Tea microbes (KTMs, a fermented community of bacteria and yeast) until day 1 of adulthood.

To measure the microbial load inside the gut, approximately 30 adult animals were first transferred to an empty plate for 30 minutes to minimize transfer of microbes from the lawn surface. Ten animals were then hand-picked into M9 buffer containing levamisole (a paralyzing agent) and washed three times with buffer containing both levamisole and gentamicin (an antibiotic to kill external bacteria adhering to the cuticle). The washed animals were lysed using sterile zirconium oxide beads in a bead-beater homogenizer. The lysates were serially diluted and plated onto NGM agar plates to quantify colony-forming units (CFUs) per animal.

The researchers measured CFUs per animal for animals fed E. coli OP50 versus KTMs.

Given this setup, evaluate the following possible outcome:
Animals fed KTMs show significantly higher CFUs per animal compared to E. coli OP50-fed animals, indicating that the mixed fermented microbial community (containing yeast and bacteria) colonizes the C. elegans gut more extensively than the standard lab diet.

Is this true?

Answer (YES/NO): YES